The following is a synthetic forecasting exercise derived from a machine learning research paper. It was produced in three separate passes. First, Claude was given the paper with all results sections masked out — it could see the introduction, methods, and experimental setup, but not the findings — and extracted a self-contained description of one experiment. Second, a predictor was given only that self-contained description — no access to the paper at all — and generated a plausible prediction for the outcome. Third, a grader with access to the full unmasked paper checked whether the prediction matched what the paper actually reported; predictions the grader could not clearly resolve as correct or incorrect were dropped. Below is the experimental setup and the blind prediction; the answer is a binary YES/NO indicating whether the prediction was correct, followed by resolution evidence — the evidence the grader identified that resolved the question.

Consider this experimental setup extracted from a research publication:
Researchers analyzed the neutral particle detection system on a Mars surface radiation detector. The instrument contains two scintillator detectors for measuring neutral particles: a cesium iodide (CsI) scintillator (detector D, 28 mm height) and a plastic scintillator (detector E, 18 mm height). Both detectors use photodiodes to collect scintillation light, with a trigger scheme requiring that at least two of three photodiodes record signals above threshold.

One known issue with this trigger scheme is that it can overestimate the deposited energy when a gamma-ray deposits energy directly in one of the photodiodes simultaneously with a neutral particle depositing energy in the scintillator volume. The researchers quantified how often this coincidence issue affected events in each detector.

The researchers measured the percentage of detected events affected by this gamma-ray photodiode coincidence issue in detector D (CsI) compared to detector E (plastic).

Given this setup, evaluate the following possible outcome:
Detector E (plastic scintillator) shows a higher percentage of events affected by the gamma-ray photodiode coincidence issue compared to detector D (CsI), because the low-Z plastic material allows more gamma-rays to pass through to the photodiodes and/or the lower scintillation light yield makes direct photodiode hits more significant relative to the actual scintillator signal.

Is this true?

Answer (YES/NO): YES